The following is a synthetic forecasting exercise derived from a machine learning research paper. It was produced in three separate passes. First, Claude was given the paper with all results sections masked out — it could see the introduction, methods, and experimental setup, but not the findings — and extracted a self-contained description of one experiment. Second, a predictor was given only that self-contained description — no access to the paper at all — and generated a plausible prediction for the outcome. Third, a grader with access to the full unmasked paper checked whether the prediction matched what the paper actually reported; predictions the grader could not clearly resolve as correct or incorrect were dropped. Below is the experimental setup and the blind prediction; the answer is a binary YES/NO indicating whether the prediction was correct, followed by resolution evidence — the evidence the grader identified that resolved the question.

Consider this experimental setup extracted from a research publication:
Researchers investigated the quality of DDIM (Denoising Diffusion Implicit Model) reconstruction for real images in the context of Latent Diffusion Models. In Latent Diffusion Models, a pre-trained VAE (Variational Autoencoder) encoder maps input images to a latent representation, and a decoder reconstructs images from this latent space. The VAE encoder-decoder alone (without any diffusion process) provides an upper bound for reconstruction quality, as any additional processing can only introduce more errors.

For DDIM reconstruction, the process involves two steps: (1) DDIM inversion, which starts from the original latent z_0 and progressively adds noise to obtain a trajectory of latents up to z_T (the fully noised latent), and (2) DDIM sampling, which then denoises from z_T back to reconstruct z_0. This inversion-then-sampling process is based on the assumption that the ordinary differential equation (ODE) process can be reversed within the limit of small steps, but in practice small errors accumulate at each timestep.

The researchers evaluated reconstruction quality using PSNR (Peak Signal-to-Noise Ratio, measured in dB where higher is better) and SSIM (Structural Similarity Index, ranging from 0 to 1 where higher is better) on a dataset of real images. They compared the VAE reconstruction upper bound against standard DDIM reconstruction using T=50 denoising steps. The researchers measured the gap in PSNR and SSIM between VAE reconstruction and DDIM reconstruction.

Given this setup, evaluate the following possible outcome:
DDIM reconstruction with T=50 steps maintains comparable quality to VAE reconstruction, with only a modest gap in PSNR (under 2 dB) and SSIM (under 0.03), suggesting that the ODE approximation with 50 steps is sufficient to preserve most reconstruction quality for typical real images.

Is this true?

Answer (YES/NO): NO